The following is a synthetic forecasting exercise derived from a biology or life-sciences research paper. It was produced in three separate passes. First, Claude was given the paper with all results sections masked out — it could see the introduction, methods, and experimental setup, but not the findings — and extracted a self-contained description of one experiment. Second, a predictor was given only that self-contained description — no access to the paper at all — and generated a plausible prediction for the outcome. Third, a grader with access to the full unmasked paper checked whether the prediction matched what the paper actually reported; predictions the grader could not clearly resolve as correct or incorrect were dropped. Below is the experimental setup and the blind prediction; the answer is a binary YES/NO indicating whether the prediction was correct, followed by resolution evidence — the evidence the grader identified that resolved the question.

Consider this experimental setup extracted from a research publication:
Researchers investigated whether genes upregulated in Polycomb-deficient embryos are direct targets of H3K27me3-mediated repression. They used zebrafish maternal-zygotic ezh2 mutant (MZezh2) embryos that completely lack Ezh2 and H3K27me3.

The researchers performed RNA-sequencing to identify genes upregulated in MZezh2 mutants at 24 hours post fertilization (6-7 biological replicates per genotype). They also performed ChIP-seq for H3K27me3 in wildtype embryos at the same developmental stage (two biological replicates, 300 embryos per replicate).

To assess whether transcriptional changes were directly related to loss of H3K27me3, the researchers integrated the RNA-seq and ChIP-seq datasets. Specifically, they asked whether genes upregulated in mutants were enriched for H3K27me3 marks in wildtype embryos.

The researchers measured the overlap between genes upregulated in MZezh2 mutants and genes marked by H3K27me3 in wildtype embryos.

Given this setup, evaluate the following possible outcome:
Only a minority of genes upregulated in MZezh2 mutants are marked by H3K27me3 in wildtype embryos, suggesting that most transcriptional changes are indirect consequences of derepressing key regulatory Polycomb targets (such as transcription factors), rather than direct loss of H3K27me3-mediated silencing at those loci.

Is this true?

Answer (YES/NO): NO